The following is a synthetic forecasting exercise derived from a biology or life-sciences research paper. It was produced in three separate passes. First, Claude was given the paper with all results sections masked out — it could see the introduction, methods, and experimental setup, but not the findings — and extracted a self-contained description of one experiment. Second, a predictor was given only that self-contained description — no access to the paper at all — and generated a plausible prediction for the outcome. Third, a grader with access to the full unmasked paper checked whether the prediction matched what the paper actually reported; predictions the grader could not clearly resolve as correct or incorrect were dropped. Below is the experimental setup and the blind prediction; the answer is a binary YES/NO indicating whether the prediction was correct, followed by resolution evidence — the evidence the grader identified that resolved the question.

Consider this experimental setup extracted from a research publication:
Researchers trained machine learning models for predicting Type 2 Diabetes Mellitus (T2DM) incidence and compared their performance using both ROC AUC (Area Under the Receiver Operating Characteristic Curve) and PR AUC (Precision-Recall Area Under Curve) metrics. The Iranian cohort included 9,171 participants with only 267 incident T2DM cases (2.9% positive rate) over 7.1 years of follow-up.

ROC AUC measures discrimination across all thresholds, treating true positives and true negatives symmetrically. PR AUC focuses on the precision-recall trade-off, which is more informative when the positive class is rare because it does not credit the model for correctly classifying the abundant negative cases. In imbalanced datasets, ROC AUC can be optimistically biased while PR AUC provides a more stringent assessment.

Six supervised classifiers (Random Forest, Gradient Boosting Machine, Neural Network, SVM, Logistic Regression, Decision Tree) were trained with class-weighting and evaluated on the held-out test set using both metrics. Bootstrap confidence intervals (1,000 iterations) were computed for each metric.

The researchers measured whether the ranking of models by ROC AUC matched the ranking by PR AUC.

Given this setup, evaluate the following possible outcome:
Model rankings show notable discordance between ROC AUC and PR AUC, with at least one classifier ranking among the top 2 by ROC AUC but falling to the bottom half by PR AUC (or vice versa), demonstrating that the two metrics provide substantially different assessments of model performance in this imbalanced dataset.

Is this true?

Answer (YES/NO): NO